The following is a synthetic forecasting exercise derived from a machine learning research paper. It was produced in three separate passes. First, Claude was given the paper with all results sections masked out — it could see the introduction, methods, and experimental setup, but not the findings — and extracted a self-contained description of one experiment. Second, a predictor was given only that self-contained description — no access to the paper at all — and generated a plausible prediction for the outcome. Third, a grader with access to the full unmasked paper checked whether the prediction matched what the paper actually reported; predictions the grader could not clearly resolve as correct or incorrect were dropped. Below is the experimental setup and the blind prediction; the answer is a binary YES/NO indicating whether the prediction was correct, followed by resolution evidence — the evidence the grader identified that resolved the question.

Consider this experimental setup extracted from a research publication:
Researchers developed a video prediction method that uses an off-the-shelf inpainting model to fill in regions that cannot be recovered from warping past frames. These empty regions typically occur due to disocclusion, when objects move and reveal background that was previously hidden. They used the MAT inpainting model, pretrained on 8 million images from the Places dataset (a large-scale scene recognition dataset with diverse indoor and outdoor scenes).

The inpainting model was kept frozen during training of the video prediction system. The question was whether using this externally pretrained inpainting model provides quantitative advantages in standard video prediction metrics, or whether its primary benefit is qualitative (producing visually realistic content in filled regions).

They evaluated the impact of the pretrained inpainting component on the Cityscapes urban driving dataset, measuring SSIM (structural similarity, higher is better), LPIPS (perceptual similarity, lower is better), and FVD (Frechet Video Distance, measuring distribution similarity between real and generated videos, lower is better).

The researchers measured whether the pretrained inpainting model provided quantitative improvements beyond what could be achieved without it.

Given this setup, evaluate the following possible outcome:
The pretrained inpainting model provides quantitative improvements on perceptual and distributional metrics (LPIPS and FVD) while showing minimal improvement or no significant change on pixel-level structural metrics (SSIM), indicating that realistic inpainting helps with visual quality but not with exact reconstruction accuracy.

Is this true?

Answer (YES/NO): NO